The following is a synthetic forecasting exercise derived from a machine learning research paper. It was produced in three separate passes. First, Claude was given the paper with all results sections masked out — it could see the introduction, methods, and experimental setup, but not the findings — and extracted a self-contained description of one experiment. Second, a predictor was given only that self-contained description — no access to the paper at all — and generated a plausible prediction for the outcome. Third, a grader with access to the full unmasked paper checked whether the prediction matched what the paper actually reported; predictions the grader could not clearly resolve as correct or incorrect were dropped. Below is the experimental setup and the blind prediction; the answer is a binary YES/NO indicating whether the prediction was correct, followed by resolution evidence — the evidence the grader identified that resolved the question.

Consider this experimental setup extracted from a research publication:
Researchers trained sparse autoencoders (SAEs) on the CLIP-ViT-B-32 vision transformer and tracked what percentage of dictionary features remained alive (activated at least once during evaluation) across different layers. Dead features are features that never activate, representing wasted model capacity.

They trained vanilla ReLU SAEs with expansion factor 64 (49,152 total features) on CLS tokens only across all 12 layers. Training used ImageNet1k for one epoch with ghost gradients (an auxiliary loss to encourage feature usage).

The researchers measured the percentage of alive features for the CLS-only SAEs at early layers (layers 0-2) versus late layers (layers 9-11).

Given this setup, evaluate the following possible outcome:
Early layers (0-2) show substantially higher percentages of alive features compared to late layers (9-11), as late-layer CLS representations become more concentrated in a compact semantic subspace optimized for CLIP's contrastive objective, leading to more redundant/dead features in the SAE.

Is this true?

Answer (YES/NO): NO